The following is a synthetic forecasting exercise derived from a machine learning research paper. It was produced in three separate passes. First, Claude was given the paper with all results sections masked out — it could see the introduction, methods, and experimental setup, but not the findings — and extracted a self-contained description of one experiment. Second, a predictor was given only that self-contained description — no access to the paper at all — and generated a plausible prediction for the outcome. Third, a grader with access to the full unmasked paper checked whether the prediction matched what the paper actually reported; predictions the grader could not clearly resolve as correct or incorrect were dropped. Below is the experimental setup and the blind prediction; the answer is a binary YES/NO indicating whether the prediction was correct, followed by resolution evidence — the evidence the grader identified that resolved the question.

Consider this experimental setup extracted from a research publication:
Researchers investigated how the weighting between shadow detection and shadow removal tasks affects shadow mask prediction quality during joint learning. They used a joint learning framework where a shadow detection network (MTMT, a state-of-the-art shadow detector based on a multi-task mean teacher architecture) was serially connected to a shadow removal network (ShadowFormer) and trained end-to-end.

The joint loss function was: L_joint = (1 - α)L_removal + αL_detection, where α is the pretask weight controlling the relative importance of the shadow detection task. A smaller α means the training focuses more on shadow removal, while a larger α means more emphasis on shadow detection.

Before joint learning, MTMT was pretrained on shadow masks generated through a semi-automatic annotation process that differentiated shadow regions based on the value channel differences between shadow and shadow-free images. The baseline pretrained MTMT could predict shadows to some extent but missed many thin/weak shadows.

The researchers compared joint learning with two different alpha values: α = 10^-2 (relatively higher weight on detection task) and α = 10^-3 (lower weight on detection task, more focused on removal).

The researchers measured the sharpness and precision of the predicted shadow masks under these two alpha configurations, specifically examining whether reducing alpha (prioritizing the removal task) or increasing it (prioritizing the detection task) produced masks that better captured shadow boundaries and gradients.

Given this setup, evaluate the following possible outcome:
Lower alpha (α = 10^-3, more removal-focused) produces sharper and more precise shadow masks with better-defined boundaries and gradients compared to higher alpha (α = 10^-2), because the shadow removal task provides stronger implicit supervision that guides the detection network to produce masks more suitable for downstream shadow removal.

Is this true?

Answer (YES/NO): YES